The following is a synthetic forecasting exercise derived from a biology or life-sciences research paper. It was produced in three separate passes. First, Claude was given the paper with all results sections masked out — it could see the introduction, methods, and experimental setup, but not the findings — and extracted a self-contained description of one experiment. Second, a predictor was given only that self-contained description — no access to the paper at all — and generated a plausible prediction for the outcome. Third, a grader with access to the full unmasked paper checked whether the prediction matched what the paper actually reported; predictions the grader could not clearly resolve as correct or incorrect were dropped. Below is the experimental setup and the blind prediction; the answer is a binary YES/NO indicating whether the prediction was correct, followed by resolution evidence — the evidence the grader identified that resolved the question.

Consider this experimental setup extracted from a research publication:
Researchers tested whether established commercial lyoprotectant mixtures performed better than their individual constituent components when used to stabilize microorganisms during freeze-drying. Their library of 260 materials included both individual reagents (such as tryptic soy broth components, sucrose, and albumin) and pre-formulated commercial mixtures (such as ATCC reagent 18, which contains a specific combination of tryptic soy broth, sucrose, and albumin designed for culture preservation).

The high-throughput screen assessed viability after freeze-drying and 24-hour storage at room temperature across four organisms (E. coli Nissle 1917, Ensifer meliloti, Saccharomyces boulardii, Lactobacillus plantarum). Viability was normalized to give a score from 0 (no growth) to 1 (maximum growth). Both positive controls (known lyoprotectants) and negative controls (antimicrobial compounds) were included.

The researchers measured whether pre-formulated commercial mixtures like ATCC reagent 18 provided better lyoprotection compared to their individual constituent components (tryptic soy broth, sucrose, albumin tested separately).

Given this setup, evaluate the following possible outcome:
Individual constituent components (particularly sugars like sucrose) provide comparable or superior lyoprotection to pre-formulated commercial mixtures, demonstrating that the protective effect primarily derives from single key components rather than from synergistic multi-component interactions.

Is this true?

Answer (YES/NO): NO